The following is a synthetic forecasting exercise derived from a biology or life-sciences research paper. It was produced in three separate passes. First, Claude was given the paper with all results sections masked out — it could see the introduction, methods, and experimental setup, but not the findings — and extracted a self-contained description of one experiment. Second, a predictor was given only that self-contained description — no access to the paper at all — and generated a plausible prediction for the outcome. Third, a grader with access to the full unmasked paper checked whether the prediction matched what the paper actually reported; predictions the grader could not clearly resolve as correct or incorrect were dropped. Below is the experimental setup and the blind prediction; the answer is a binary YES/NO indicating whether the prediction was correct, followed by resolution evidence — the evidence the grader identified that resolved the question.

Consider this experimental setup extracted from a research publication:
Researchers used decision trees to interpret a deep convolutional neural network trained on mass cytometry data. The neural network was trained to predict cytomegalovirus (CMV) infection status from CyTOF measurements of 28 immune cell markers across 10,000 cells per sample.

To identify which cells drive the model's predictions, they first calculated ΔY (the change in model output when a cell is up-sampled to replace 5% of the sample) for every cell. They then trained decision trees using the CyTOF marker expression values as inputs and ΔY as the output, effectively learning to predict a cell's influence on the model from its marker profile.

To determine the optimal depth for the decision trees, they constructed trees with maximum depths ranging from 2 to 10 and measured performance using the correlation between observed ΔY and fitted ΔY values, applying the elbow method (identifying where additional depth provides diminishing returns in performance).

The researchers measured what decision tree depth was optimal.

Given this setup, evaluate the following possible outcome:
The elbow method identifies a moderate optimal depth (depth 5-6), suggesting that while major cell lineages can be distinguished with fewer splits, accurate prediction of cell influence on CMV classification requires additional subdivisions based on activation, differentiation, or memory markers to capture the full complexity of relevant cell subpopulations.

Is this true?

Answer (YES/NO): NO